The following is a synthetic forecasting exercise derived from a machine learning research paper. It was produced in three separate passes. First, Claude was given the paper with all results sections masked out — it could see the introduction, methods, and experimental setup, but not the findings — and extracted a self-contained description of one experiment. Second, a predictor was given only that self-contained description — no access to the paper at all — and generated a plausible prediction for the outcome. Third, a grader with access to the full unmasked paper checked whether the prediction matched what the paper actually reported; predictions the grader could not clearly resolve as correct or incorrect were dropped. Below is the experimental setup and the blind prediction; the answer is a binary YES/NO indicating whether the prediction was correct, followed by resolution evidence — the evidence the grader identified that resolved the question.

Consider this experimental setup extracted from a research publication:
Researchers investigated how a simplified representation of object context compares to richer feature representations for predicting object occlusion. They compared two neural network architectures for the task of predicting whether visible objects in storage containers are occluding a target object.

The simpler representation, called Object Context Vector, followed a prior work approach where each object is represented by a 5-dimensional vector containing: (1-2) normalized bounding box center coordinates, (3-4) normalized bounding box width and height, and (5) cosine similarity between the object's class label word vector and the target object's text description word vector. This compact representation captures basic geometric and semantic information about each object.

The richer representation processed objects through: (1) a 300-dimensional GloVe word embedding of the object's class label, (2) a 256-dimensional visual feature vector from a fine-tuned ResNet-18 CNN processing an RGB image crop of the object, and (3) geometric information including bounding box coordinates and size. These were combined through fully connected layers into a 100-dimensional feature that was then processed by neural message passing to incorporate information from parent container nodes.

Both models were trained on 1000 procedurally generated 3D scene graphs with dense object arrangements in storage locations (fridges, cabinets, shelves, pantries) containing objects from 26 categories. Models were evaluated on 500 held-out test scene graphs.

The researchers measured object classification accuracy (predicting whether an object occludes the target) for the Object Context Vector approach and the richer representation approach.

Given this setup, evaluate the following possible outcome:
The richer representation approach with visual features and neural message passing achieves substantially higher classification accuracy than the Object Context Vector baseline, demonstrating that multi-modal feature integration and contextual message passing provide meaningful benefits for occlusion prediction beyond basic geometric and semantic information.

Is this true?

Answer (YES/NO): YES